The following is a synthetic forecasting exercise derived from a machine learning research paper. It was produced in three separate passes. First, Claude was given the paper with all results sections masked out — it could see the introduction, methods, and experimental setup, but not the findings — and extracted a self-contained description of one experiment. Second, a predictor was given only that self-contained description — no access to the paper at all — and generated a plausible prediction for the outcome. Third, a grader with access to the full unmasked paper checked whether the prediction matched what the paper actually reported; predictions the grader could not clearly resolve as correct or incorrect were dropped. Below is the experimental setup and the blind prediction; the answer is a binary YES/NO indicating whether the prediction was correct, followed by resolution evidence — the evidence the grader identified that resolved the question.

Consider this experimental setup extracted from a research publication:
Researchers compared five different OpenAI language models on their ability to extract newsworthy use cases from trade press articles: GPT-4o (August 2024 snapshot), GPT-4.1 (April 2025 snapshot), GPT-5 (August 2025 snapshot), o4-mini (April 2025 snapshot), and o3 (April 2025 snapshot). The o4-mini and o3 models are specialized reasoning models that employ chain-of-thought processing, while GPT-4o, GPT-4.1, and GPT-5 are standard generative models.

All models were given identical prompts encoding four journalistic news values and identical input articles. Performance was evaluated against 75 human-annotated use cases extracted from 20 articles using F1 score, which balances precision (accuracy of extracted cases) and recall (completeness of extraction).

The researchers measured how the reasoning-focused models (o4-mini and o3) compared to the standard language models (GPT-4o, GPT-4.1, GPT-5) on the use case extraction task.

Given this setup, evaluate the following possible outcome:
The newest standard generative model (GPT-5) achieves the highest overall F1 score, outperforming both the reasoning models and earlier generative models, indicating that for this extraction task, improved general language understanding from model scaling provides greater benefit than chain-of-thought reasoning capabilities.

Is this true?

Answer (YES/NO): NO